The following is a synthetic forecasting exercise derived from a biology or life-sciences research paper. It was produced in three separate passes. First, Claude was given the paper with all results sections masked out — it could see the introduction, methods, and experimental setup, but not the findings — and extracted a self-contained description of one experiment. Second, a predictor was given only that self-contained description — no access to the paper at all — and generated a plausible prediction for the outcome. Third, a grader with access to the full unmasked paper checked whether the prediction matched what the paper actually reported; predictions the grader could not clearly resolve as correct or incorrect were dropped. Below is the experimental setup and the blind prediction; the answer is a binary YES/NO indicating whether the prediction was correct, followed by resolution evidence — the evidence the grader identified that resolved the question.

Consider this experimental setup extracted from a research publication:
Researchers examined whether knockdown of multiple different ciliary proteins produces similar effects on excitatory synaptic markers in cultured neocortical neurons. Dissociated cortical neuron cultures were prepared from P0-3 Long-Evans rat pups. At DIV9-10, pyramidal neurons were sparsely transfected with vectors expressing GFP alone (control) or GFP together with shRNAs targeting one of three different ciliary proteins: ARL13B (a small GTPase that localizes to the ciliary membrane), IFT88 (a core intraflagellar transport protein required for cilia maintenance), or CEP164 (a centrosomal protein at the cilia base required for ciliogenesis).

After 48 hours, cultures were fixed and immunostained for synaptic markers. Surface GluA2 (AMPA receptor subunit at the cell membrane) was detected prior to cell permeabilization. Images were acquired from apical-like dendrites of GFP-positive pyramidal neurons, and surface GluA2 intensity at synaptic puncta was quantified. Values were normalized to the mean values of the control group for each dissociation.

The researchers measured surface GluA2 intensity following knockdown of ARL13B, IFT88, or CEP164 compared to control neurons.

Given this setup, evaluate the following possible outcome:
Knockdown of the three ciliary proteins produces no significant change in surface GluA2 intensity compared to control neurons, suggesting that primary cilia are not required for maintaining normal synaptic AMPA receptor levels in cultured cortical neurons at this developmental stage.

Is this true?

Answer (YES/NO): NO